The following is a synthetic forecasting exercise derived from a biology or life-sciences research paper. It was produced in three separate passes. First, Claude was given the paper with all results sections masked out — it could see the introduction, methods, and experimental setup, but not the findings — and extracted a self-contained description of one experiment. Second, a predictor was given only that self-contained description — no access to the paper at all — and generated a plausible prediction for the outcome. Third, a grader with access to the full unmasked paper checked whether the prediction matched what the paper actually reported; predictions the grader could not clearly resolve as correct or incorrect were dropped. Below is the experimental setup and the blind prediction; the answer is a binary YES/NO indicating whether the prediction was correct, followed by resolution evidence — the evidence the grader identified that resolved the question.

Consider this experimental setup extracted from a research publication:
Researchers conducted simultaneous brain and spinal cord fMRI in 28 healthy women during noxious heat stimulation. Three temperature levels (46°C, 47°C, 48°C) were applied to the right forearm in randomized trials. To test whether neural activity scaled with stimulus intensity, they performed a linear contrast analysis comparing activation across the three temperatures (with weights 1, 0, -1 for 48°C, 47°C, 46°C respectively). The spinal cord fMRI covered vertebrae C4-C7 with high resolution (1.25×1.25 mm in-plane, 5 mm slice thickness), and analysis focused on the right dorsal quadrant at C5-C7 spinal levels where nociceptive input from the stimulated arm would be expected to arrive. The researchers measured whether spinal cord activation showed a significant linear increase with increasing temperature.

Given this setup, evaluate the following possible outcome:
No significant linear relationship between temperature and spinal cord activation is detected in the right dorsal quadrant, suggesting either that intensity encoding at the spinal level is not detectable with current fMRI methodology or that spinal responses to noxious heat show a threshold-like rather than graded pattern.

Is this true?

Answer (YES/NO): NO